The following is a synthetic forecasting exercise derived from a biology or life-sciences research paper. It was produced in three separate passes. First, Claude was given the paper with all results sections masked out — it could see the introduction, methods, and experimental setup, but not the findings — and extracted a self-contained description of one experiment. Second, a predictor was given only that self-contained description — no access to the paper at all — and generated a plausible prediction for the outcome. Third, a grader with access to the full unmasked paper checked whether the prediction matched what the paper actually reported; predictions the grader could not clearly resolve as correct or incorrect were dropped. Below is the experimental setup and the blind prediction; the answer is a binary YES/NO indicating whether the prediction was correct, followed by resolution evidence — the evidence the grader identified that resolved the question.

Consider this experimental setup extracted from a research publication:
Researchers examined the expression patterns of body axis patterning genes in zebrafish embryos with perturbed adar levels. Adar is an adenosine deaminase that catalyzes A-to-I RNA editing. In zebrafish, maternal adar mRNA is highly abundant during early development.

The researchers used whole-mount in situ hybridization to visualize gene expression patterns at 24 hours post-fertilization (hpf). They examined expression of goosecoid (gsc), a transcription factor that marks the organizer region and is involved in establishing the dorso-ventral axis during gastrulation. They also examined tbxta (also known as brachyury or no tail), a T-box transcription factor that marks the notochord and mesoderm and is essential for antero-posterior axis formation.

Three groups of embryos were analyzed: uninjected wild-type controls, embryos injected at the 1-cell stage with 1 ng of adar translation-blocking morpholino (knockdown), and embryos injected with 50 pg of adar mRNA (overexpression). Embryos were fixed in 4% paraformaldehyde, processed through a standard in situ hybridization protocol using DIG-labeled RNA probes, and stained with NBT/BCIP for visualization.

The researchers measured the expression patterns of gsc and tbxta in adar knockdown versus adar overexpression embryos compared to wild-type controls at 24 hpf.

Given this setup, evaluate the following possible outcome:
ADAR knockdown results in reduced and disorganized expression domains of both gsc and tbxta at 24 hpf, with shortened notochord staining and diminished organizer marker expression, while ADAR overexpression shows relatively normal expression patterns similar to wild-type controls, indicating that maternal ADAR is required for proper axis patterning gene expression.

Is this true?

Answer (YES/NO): NO